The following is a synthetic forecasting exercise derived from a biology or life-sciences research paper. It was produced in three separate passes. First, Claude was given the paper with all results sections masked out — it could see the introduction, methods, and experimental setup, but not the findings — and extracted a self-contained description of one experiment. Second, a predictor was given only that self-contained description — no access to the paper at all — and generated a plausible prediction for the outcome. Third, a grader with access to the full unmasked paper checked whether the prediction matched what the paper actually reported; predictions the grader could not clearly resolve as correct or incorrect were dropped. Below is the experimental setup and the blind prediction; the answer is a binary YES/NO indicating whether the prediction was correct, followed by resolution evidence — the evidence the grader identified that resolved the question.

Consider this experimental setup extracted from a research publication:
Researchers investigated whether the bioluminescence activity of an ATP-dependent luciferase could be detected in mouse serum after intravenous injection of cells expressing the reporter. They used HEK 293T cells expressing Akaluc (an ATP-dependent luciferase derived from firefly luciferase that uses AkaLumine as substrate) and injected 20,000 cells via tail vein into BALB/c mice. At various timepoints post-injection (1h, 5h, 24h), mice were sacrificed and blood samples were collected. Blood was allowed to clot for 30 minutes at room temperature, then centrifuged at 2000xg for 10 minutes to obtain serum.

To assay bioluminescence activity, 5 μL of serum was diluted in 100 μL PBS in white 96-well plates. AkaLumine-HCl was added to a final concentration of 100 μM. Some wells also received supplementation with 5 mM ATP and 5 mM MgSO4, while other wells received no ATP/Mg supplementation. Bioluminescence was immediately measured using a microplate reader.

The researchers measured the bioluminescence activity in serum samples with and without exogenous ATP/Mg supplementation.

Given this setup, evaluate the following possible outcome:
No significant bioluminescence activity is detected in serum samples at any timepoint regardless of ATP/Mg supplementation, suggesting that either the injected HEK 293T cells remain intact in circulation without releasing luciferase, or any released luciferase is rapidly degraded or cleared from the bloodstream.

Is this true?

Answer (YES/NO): NO